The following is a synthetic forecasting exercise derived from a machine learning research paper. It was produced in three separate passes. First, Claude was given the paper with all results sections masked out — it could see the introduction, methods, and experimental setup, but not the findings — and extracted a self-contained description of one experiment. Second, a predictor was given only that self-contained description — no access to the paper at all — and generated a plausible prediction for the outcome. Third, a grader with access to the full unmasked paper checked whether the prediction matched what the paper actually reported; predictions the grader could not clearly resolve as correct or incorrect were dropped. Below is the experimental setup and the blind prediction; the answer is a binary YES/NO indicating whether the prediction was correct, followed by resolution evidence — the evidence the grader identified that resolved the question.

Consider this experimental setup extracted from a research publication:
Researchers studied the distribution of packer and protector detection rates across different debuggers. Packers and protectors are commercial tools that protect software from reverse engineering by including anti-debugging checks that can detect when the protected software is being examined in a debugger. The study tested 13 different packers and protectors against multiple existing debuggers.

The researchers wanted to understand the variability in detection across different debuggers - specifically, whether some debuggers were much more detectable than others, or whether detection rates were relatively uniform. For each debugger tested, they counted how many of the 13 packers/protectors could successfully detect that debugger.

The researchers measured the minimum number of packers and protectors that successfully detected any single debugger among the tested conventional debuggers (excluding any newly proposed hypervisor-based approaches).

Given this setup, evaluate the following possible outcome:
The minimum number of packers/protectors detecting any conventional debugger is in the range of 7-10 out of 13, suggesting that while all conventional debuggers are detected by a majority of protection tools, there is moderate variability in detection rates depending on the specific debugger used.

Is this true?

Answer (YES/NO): NO